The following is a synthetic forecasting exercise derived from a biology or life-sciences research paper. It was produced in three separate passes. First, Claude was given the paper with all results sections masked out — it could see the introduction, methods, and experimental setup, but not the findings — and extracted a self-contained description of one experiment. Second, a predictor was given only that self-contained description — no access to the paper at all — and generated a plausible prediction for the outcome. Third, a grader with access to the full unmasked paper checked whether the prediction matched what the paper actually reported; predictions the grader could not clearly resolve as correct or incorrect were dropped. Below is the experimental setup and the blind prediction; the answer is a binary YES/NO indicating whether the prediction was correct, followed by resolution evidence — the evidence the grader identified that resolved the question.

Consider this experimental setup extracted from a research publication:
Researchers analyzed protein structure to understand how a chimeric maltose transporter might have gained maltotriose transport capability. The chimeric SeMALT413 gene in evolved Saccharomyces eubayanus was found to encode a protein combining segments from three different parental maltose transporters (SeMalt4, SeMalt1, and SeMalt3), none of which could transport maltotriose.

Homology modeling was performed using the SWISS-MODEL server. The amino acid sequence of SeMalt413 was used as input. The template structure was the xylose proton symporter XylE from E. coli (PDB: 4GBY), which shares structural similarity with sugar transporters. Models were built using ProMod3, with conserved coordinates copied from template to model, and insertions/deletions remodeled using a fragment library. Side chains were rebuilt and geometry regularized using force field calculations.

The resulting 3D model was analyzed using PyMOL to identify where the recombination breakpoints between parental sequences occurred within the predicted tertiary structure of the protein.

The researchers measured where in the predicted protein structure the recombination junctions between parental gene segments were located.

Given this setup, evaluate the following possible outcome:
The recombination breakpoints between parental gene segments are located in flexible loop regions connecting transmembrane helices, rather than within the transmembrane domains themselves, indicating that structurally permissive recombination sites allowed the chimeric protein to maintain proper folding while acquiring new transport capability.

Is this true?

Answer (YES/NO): NO